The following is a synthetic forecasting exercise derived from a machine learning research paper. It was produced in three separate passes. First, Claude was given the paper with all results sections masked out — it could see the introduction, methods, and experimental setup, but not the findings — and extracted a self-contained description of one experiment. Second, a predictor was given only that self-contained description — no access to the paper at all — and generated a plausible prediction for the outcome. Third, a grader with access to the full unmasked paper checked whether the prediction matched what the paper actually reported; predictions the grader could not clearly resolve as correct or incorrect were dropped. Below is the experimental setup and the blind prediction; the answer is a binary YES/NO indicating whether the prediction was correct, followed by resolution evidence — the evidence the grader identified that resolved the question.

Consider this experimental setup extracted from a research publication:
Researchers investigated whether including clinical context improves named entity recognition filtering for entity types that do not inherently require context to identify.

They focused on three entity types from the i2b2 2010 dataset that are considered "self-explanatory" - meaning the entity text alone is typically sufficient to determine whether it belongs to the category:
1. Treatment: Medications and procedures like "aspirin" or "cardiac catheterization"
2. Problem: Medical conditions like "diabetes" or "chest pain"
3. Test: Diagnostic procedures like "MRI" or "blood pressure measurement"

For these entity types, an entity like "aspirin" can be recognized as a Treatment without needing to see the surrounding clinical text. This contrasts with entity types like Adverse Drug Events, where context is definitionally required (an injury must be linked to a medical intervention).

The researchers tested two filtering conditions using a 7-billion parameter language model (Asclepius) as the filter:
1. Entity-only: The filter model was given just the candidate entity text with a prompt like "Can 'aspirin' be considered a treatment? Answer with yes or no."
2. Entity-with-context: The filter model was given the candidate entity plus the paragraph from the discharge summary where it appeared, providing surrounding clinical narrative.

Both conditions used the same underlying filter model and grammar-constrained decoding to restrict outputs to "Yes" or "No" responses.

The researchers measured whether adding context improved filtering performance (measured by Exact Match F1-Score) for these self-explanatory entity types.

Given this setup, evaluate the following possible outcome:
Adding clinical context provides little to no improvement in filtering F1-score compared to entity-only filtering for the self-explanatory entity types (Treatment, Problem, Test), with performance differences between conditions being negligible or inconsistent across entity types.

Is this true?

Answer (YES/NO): NO